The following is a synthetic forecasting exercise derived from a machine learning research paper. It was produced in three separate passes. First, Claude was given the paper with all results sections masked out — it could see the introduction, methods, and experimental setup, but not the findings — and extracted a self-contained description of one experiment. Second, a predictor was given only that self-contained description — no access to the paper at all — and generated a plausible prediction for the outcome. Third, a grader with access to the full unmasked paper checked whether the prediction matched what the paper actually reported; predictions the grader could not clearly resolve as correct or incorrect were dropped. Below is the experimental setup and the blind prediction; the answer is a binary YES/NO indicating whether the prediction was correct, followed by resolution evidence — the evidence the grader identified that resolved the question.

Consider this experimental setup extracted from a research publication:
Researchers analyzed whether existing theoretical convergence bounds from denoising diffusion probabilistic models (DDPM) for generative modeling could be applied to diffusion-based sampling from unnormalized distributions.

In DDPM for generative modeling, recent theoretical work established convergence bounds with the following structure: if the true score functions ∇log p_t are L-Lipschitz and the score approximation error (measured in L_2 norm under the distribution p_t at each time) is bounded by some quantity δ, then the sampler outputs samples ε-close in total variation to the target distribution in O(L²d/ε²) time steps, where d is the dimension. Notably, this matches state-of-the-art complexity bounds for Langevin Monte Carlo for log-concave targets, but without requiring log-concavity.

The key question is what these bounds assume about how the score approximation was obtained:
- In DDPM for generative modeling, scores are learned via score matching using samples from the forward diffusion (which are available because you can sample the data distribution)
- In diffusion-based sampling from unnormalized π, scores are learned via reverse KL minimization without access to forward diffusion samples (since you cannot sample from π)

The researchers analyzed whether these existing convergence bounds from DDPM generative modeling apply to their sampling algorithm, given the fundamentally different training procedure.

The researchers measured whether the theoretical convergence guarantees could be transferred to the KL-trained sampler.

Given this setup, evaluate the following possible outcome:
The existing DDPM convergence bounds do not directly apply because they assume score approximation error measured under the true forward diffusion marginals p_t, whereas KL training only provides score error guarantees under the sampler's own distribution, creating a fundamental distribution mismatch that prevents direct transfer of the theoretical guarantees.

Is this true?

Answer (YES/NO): NO